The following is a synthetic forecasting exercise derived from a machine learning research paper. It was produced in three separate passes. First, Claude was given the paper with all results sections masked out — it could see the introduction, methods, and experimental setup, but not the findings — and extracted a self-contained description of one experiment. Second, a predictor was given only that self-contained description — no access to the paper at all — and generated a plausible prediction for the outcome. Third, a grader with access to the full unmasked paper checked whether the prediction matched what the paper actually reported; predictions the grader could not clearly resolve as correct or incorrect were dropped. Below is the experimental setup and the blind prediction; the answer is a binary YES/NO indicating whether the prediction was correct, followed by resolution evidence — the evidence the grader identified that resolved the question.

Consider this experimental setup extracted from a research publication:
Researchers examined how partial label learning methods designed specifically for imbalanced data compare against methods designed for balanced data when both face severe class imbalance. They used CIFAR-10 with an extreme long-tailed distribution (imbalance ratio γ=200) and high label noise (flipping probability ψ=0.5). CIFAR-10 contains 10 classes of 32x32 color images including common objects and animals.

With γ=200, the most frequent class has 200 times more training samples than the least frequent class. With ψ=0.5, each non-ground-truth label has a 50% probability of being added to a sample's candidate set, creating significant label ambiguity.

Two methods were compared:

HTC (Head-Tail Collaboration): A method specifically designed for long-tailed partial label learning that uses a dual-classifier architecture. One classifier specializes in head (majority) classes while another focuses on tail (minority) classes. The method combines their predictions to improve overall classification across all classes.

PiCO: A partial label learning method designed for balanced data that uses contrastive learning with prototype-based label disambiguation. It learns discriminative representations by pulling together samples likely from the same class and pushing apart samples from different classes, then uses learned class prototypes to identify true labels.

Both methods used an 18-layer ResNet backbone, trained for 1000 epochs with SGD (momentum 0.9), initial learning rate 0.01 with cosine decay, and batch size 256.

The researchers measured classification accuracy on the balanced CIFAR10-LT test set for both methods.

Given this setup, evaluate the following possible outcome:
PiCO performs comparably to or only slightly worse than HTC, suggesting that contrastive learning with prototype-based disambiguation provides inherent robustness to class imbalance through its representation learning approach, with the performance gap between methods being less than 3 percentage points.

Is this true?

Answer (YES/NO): NO